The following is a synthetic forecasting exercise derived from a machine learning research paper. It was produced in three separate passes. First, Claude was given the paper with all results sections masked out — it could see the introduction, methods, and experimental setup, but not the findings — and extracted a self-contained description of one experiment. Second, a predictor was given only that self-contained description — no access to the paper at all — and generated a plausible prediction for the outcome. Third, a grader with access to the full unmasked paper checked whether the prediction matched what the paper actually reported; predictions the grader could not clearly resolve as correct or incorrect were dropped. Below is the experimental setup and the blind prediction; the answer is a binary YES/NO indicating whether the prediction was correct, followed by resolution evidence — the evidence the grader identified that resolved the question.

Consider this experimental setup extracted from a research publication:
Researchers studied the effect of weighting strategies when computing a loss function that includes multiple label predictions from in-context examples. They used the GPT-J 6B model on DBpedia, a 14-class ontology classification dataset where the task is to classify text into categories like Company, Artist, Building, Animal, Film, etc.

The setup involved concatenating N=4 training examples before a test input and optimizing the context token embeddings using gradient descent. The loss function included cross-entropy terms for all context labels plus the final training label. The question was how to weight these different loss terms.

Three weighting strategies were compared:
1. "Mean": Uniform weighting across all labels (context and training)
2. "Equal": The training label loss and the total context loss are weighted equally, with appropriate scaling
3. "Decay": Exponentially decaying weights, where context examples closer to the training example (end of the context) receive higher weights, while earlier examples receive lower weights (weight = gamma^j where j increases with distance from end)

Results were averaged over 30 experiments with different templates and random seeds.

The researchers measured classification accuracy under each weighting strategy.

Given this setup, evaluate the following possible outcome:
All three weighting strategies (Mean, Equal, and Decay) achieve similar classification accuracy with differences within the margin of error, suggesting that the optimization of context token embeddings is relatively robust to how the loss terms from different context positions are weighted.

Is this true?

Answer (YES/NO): NO